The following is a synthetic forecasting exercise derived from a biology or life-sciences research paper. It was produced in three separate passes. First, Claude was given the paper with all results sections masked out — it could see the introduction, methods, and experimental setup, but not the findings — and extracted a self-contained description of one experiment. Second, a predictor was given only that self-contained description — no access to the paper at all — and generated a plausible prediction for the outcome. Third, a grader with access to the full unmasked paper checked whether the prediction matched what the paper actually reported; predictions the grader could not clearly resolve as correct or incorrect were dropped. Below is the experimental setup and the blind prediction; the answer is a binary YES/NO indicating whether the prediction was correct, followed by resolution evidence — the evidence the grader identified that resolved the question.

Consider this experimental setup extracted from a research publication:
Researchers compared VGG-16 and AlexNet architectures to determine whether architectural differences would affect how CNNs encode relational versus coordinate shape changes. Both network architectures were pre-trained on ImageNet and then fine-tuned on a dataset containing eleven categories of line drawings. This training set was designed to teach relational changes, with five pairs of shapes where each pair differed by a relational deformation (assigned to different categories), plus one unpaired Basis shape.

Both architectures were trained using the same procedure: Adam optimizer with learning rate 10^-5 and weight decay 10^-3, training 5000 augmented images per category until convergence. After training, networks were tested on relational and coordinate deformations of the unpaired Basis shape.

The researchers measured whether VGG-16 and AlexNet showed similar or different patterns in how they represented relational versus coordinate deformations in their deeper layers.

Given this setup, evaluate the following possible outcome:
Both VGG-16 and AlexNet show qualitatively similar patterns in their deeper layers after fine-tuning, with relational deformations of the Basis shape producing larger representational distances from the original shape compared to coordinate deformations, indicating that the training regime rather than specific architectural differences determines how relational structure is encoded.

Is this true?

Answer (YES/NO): NO